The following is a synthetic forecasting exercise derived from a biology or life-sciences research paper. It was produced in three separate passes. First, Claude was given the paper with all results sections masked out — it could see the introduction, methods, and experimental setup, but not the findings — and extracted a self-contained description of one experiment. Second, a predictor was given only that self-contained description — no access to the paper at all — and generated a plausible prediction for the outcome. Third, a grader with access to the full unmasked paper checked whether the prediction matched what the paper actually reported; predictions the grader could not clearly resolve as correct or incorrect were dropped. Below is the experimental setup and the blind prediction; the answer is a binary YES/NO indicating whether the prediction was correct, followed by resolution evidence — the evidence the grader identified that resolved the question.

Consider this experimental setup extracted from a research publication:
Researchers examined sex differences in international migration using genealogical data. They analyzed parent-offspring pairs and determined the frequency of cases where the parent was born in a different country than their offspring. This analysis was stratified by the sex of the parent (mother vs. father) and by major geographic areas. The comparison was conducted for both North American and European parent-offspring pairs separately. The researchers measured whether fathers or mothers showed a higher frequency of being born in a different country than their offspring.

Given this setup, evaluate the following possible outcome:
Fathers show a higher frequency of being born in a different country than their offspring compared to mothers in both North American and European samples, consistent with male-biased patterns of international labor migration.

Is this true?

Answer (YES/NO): YES